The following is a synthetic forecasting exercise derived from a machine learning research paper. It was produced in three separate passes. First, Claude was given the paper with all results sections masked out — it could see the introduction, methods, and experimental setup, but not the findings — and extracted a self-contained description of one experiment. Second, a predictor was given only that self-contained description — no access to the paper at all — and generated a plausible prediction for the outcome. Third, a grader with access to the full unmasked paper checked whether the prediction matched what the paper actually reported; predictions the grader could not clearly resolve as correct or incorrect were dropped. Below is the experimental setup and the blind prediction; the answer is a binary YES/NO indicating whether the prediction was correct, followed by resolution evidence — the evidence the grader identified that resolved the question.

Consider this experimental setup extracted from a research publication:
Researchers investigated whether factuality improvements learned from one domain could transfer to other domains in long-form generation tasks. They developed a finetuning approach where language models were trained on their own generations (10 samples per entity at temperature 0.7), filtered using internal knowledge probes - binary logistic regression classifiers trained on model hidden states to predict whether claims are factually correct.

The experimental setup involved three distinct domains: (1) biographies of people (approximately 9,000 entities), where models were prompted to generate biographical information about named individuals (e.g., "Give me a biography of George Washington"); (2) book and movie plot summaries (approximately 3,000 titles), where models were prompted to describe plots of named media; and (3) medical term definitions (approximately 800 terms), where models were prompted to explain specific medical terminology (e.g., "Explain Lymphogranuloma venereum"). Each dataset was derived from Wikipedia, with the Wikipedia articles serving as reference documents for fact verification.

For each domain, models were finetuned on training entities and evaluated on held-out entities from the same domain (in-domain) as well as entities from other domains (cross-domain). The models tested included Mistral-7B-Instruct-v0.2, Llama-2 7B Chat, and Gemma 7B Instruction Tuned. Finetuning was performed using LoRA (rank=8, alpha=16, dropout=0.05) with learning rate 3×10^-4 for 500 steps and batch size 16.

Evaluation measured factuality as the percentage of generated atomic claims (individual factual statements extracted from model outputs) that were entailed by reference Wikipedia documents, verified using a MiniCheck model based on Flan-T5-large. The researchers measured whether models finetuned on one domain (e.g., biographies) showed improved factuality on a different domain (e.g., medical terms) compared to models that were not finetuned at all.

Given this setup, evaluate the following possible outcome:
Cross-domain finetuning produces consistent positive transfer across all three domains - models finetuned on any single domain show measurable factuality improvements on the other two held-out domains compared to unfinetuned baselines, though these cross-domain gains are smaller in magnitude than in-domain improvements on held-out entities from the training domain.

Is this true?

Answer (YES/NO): YES